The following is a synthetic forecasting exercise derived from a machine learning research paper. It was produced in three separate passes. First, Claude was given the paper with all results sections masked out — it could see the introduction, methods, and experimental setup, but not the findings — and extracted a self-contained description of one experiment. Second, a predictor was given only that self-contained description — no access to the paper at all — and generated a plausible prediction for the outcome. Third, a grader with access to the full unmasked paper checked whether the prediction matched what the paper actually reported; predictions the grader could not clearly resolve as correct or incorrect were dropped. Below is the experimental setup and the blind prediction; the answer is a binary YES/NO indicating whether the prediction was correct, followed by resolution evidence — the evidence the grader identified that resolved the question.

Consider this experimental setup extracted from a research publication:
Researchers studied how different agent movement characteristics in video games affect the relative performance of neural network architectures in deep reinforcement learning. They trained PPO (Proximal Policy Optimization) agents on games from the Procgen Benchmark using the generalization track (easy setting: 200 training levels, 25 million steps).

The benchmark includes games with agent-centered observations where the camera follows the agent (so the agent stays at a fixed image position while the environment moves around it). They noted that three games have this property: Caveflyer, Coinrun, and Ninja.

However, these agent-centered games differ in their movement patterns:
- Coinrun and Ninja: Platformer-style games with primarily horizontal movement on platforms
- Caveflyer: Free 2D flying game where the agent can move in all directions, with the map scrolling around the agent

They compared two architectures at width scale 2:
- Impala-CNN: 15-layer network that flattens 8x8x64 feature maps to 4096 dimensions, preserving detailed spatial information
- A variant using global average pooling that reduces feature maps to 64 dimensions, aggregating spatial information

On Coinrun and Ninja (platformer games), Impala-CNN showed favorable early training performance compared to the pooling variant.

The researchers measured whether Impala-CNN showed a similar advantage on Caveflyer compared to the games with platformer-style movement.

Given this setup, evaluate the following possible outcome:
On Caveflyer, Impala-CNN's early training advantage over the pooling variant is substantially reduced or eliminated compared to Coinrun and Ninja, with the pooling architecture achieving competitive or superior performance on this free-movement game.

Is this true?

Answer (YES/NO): YES